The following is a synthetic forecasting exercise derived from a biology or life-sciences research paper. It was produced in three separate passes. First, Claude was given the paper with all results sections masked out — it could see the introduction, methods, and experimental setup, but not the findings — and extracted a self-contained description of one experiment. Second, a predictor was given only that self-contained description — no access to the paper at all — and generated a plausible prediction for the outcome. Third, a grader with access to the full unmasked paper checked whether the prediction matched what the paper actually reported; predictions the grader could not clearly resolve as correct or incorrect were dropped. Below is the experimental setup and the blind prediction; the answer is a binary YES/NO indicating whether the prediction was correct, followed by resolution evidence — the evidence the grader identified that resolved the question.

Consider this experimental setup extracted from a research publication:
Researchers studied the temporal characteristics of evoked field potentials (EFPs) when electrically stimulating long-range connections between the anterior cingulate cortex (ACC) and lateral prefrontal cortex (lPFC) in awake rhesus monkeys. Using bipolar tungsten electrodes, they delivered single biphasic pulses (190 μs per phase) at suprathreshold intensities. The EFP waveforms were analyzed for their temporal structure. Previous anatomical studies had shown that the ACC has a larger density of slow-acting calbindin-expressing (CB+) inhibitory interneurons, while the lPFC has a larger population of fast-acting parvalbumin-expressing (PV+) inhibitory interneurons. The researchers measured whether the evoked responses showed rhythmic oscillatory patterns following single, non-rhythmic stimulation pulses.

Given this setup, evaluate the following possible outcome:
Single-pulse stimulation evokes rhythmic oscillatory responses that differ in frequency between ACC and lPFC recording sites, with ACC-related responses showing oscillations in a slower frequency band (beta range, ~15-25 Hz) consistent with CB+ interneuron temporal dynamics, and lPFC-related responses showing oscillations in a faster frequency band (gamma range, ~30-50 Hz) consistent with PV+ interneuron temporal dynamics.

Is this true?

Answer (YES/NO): NO